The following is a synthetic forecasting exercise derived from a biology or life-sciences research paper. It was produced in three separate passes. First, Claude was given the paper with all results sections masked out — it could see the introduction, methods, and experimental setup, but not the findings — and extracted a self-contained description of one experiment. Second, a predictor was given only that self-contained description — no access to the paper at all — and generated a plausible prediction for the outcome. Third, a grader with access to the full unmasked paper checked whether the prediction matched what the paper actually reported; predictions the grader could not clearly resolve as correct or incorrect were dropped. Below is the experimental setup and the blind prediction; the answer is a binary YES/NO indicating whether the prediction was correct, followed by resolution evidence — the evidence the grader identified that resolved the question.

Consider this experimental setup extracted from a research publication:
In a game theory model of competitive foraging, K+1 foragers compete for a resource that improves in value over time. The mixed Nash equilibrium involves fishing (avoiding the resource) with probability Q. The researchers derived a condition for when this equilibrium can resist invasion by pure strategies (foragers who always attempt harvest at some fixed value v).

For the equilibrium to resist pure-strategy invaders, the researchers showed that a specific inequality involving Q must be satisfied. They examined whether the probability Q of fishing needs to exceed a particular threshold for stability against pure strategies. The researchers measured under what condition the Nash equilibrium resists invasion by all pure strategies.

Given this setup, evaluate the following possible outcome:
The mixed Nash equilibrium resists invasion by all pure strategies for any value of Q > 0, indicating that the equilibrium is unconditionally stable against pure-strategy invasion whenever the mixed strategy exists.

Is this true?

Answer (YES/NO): NO